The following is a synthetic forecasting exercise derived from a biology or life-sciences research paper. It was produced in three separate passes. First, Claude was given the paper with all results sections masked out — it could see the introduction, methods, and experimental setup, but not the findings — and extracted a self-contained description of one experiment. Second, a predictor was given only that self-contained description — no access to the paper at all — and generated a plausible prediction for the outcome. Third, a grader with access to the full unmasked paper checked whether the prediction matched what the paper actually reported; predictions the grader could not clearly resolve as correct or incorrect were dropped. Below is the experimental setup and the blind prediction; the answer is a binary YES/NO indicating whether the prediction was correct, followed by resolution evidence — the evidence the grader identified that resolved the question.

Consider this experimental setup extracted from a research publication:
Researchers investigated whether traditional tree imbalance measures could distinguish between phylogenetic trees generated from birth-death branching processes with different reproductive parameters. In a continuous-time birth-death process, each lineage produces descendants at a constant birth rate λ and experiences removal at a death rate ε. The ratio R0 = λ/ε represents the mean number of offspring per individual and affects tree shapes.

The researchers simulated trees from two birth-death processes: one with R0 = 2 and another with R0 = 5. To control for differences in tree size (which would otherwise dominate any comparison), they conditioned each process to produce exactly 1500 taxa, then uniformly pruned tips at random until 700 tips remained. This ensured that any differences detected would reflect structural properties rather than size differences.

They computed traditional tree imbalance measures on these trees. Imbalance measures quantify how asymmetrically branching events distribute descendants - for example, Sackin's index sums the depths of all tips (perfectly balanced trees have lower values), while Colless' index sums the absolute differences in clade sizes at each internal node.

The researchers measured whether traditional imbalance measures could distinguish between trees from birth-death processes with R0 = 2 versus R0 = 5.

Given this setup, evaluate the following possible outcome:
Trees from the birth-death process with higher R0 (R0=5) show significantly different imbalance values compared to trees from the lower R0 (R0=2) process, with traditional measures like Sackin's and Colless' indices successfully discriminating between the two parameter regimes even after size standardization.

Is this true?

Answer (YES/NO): NO